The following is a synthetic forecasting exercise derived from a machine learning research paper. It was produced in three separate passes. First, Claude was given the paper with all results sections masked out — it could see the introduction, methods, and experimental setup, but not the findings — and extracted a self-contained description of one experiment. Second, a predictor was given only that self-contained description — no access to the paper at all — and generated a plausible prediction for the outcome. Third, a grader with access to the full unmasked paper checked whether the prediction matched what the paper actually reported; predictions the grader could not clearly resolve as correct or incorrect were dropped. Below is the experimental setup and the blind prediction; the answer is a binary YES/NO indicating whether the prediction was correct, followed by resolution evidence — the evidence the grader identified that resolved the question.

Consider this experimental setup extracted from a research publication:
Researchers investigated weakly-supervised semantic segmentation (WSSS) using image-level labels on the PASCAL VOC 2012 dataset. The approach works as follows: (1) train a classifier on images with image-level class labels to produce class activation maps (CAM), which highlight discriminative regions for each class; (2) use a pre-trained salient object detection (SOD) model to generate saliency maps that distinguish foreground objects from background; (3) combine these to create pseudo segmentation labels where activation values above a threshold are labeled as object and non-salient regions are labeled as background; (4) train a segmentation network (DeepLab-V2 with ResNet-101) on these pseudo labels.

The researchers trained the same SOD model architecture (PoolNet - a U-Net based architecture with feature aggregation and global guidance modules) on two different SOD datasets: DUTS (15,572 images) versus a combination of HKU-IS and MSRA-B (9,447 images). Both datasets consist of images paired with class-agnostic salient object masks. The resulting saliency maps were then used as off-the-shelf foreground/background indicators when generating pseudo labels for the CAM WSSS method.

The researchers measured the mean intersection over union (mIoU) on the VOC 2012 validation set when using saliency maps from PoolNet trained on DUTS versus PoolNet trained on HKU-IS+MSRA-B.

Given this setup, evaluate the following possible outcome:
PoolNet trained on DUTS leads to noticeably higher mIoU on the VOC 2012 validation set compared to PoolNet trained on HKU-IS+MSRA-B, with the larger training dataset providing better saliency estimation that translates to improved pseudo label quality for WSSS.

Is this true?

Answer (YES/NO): YES